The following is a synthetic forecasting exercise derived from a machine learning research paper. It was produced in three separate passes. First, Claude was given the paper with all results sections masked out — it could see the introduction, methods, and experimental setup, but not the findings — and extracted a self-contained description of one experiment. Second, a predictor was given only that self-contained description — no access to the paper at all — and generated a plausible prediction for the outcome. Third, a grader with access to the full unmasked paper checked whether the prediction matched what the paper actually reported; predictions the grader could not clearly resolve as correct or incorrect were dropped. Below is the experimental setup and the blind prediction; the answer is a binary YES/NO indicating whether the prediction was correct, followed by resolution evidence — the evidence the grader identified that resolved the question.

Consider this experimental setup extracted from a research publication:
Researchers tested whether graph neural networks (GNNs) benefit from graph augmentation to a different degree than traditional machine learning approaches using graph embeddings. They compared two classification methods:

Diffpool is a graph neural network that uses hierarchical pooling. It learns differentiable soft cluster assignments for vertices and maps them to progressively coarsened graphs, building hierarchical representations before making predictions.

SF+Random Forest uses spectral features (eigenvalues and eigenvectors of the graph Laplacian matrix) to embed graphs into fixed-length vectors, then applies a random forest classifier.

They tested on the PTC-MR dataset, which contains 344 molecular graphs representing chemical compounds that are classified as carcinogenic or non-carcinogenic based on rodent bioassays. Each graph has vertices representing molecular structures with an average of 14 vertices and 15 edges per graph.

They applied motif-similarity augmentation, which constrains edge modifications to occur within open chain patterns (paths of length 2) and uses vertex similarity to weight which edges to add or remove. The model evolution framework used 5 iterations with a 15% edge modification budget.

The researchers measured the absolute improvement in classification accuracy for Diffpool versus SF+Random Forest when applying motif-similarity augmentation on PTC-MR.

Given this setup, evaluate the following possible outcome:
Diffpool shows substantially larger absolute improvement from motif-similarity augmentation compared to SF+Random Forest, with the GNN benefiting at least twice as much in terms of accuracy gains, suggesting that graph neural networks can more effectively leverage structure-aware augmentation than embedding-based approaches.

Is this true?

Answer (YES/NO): NO